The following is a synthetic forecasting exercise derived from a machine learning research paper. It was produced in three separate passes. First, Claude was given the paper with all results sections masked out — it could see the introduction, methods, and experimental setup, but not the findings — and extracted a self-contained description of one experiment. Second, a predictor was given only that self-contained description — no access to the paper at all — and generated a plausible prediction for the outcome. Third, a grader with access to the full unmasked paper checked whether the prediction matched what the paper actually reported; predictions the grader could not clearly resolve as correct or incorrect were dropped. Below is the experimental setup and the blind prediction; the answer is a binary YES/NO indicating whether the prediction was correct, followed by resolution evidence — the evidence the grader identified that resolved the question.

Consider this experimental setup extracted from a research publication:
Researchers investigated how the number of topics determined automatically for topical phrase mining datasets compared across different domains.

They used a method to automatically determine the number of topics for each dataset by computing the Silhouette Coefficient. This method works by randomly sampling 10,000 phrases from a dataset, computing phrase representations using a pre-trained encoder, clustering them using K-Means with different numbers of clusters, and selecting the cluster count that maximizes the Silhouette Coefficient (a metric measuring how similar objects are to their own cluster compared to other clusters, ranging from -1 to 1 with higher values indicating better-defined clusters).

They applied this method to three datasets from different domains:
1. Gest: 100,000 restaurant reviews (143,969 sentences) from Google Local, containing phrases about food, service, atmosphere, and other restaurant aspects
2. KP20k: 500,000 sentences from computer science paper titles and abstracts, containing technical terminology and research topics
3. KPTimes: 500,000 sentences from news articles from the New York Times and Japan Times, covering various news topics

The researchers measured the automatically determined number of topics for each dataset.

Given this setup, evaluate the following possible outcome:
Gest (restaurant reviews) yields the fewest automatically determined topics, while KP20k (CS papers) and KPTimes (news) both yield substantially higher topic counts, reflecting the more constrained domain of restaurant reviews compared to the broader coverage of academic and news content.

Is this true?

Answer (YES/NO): NO